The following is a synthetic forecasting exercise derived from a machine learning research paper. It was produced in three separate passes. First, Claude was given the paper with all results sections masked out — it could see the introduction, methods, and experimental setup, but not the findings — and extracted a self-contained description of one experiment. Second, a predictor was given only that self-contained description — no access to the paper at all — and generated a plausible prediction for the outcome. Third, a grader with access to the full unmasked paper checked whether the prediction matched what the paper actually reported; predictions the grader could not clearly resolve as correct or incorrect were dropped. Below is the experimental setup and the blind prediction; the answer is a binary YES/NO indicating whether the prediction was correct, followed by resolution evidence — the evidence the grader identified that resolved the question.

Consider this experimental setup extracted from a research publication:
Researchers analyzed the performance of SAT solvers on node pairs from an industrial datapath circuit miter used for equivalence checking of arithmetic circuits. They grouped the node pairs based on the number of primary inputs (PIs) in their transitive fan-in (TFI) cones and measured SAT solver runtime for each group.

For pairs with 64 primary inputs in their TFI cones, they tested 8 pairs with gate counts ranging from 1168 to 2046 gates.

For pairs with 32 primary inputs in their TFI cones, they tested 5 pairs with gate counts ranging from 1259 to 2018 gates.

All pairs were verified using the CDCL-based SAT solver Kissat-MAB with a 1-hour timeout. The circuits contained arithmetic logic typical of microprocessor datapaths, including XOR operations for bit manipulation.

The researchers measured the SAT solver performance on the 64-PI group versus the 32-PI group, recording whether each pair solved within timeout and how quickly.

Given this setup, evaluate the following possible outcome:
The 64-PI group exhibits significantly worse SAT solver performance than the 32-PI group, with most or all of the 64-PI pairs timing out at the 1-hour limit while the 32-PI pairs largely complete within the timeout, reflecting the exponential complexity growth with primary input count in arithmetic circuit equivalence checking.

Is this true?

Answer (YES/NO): NO